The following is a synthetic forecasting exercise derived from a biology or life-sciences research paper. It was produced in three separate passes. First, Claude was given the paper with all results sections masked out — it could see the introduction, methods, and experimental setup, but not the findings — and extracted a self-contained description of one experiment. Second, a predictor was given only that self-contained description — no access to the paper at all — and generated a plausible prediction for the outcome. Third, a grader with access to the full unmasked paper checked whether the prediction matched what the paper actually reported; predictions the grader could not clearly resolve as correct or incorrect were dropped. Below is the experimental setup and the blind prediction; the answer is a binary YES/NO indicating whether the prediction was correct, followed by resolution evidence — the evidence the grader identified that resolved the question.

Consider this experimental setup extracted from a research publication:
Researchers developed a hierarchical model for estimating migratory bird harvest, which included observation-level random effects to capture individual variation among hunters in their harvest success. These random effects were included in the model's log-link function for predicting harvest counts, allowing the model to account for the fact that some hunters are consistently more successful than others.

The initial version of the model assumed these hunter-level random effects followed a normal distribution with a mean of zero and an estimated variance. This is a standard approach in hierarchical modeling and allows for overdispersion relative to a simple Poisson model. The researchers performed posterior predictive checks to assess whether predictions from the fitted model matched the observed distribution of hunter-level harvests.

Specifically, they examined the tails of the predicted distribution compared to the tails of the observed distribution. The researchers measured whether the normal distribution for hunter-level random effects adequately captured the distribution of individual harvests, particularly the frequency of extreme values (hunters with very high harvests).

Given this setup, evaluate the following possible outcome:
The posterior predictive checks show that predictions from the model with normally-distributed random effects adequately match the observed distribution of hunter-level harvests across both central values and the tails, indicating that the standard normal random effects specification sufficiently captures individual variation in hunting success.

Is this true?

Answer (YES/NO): NO